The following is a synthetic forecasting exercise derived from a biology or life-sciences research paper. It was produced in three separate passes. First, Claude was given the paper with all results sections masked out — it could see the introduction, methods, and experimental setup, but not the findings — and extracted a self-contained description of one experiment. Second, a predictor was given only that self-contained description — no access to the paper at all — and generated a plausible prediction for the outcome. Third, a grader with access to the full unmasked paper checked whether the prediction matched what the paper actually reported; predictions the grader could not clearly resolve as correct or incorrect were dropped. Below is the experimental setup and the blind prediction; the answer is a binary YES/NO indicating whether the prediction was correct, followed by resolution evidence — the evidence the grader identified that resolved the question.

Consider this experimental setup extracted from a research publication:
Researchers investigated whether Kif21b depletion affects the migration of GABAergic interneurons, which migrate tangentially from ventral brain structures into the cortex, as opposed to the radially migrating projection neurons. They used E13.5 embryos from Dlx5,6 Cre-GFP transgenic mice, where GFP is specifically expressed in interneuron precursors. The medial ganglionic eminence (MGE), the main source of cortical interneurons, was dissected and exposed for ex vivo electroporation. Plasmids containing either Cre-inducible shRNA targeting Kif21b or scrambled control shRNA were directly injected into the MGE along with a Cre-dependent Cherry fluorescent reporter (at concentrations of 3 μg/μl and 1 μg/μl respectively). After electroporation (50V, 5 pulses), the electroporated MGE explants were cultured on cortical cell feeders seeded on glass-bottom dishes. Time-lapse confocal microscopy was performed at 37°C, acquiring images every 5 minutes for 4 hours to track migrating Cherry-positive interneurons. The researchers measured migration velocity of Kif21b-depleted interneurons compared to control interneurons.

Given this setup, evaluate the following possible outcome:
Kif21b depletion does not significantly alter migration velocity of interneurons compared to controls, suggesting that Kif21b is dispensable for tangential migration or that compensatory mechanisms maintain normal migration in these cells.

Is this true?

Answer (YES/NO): NO